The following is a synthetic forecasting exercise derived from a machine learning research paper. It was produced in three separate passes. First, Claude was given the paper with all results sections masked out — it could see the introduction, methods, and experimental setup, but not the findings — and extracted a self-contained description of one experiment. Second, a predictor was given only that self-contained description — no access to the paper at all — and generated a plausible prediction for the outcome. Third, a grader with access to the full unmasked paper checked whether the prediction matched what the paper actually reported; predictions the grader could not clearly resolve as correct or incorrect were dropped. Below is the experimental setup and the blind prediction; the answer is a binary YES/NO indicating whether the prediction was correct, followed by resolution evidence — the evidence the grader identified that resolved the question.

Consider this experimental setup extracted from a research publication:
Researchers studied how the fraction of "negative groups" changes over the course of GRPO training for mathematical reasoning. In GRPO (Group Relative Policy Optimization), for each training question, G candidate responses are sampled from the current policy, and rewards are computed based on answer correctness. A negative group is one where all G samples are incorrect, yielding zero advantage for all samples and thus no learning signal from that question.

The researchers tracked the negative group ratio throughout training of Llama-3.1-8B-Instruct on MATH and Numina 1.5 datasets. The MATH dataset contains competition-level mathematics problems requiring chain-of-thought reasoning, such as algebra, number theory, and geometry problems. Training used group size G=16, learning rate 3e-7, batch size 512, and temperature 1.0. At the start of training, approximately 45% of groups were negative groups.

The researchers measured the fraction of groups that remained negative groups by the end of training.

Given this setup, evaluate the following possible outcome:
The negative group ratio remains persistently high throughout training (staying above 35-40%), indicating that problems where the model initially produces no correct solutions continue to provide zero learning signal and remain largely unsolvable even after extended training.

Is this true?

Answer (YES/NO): NO